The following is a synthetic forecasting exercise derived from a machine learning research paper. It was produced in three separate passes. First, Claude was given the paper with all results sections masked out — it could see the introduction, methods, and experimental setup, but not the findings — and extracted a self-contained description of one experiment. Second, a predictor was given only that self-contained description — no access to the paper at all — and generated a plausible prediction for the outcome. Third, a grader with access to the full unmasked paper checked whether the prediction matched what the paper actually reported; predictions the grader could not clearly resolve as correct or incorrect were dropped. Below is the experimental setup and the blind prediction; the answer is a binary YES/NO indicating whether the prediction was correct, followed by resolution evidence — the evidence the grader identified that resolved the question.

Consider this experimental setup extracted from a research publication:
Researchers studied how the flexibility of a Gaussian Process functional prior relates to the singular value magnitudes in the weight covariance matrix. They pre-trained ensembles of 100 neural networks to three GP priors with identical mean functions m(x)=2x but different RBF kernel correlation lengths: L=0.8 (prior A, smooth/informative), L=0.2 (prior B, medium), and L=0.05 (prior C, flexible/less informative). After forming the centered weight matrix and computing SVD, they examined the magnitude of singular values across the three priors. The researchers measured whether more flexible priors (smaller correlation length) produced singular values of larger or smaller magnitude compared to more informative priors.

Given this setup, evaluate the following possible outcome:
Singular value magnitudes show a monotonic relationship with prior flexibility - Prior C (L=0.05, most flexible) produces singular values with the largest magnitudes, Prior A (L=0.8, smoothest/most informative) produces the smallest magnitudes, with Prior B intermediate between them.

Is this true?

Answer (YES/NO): YES